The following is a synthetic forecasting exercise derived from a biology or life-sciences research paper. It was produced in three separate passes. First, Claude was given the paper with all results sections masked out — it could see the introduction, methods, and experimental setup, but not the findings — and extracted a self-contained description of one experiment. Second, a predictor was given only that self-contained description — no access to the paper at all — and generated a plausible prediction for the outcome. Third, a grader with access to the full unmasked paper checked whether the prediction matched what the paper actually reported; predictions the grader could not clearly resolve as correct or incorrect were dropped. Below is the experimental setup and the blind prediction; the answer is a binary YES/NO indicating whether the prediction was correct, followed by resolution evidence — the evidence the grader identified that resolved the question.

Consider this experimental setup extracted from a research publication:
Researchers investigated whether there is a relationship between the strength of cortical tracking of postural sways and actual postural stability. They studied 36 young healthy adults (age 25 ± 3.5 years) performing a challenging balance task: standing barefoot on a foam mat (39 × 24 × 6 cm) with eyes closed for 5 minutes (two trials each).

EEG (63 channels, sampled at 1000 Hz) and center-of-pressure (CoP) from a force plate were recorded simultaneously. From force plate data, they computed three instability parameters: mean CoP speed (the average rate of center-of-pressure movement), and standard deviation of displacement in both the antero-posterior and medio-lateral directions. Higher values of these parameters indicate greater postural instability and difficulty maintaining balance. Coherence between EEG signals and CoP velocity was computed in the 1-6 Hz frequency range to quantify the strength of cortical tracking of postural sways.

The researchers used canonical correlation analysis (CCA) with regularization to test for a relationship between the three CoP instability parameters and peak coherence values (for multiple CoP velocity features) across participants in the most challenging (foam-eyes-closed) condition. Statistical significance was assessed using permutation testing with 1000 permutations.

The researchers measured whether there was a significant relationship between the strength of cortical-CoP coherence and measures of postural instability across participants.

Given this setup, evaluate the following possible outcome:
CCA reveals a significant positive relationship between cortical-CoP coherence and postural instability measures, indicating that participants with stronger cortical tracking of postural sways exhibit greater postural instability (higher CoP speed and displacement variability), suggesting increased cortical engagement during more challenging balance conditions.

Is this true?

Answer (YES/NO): NO